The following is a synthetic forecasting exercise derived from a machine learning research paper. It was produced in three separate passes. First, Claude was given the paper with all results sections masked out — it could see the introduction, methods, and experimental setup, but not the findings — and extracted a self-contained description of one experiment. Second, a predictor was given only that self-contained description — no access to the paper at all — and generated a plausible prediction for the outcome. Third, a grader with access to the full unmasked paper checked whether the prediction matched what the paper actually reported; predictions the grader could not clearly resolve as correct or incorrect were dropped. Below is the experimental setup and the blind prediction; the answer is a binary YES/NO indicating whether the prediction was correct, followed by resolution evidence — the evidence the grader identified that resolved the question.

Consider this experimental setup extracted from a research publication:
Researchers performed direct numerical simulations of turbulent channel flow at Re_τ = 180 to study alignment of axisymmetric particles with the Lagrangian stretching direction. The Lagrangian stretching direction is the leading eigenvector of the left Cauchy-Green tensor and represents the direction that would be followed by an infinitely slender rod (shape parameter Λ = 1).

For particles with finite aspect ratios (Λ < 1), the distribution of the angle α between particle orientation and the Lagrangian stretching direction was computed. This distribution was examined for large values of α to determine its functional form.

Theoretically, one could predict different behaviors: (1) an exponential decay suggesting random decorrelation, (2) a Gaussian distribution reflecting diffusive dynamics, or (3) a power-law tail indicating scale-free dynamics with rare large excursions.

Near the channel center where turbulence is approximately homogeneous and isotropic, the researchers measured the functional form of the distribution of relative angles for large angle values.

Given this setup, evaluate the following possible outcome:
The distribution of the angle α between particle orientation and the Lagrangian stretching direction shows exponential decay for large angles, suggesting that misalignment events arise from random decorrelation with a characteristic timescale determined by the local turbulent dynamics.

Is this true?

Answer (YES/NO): NO